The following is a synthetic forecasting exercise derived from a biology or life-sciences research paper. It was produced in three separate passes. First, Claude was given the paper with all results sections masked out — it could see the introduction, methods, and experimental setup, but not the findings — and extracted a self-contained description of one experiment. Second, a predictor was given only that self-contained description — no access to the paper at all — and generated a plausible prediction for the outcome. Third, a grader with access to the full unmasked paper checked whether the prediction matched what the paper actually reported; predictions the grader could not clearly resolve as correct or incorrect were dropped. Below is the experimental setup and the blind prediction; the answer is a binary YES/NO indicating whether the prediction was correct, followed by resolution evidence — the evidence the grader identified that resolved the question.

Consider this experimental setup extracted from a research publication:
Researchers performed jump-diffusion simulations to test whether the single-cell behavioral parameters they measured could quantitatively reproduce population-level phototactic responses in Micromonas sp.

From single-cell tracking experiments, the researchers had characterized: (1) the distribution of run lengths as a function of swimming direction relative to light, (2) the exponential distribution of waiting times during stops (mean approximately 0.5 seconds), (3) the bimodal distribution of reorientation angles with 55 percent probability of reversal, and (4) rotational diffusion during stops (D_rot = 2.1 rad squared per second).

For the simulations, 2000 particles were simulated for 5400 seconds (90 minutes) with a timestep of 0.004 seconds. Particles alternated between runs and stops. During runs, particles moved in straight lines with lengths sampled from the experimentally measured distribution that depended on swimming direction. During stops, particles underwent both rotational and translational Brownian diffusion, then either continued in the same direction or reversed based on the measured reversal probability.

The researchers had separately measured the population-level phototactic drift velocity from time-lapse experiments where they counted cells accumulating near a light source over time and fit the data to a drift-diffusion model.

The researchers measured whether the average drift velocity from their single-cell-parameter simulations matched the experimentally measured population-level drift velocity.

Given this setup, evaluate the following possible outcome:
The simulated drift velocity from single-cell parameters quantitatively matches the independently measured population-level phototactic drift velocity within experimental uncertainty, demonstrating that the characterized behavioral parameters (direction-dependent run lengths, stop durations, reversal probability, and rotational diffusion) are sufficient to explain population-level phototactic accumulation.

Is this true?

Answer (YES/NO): YES